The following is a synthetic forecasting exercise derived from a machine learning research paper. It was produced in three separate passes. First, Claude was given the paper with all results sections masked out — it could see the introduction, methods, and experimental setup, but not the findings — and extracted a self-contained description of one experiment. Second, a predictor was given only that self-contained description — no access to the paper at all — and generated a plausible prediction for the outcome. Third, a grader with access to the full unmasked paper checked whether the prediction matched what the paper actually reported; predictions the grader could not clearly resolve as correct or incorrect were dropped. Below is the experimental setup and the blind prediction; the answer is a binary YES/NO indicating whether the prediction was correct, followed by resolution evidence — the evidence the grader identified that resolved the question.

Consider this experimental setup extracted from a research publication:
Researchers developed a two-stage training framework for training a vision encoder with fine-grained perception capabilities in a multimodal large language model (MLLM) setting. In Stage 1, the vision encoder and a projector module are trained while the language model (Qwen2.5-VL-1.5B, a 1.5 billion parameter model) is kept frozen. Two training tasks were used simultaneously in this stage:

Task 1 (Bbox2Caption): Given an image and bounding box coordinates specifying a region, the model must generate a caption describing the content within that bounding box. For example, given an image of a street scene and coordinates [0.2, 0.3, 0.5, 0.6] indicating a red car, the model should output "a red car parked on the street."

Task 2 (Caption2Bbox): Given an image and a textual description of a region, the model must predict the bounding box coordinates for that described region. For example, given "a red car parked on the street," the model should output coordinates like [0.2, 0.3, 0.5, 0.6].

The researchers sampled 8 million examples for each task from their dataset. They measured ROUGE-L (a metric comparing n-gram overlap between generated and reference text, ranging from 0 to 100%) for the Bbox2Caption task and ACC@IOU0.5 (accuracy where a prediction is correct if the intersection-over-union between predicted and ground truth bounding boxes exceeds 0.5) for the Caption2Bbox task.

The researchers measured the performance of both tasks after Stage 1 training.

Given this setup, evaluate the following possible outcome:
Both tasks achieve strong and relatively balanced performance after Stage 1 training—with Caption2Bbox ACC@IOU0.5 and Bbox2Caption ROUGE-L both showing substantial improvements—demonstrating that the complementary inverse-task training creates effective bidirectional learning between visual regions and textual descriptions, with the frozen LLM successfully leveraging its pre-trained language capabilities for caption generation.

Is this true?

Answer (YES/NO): NO